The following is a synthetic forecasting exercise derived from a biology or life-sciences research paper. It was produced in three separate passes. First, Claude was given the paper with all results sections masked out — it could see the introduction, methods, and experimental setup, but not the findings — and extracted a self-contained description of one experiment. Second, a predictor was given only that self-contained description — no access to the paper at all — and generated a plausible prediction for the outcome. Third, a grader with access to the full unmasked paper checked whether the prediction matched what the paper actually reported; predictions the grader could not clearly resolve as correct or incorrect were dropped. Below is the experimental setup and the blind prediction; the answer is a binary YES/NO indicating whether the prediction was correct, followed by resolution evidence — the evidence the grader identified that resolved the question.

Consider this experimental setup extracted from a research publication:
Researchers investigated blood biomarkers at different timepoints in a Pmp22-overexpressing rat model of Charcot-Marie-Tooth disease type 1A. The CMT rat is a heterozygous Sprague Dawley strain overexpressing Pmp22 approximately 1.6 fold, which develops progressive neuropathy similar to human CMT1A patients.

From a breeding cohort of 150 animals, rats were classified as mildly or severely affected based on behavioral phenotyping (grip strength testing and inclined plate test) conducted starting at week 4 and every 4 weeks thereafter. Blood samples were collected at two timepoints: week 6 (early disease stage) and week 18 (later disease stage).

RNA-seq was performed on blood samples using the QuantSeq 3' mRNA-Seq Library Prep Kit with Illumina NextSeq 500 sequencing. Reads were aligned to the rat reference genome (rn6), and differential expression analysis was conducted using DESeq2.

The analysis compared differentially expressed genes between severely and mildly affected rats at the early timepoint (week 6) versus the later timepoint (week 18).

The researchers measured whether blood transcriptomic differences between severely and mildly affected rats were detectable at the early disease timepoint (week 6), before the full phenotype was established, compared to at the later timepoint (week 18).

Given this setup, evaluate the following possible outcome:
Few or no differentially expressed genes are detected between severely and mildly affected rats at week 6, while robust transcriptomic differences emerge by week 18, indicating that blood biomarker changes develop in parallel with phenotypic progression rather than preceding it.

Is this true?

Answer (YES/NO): NO